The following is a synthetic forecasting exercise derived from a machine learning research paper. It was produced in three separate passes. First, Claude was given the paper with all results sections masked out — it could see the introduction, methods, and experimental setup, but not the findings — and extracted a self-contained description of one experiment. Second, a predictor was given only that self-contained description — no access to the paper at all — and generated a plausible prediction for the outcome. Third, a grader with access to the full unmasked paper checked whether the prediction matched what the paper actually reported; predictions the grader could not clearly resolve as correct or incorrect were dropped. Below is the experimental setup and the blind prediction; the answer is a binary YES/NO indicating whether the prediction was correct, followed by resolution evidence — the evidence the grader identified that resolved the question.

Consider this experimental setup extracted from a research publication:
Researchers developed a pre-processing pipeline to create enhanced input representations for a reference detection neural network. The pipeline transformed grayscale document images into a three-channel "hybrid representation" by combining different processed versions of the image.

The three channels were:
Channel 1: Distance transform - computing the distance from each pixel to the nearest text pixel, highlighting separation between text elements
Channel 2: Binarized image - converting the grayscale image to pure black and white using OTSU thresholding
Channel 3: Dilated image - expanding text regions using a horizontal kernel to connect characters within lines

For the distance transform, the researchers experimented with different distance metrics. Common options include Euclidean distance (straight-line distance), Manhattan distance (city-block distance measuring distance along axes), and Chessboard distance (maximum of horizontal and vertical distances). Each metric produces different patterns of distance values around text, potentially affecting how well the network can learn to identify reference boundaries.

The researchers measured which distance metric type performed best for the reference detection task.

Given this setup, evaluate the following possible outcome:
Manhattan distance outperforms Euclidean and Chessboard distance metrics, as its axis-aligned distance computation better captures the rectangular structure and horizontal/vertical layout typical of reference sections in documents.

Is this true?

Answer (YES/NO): NO